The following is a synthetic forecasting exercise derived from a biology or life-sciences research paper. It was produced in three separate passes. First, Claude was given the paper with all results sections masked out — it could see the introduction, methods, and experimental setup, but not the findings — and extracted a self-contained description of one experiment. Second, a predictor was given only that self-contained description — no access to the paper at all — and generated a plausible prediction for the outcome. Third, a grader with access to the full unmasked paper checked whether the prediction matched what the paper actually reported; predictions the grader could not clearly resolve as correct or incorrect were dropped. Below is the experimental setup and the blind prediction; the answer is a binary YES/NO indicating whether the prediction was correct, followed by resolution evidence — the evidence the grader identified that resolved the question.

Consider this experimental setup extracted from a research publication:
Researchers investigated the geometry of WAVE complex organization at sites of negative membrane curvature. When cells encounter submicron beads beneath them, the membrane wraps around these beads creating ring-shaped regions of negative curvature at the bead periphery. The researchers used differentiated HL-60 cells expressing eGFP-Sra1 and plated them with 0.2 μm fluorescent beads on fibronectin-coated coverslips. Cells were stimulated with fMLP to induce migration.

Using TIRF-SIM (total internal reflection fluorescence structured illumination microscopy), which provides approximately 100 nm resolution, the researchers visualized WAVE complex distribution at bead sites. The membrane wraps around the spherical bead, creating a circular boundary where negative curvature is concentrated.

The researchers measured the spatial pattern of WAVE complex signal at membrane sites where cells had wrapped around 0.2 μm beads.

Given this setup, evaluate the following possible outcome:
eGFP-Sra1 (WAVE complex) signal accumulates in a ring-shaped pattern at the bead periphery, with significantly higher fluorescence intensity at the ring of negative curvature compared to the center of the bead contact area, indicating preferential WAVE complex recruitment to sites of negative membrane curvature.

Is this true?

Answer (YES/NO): YES